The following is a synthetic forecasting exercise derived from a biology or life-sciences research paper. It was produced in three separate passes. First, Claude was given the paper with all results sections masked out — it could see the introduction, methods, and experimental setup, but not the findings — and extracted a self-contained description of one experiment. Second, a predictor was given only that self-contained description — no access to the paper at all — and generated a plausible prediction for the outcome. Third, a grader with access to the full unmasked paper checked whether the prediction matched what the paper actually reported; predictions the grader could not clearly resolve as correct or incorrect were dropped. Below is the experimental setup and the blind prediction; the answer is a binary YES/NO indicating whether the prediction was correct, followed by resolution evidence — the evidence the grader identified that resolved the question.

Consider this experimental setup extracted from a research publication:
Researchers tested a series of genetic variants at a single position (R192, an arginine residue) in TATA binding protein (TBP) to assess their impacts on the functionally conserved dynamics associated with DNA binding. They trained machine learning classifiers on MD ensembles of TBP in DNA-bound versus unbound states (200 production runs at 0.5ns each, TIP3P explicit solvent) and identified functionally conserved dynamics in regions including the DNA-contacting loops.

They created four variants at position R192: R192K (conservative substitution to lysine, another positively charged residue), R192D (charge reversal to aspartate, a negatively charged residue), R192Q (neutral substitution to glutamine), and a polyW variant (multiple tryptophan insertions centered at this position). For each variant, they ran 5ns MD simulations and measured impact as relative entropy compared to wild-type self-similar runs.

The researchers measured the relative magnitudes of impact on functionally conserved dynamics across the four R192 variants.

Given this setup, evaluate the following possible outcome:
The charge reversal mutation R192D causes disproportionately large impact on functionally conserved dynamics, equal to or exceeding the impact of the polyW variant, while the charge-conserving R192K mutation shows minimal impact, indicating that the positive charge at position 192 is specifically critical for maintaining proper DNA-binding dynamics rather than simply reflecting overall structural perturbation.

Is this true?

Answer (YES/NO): NO